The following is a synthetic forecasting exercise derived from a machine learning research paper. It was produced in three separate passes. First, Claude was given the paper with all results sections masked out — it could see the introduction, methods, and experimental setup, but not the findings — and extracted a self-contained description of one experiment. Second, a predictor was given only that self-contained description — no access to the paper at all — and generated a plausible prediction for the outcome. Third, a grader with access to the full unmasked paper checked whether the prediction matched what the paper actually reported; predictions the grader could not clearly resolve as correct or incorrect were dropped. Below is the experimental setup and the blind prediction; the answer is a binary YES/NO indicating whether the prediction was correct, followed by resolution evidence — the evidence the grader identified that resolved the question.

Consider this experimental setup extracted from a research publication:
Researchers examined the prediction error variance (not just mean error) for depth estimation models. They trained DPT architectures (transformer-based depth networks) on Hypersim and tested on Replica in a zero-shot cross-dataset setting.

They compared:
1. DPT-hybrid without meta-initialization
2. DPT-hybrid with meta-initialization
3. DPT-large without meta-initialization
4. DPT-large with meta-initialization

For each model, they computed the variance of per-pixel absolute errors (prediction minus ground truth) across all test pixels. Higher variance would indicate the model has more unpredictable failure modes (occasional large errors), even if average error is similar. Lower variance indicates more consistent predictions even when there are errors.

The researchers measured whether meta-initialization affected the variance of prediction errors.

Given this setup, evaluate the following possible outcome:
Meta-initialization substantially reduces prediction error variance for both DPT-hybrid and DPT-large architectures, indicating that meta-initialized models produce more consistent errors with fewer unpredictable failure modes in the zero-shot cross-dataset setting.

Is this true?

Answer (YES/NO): YES